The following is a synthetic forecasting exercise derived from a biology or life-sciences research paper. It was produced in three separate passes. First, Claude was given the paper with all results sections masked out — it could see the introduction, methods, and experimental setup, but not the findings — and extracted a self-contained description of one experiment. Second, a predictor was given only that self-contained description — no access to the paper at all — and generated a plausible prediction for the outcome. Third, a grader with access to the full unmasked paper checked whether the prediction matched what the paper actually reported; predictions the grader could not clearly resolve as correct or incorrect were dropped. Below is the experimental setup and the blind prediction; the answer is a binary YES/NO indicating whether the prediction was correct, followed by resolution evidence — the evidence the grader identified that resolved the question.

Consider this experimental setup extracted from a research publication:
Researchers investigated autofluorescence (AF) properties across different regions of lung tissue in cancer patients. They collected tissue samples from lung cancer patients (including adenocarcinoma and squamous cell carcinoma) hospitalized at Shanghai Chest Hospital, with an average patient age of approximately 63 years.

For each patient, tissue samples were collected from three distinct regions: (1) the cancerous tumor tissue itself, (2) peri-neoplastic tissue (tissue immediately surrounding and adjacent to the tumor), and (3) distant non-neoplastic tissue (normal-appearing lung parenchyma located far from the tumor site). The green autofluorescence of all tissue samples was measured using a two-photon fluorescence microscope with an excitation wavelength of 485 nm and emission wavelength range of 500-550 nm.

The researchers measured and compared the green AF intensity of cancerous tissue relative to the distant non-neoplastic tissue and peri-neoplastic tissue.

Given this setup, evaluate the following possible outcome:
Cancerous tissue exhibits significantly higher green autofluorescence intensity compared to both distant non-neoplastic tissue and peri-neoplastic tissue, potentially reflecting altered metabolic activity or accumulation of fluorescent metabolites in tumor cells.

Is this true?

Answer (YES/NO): NO